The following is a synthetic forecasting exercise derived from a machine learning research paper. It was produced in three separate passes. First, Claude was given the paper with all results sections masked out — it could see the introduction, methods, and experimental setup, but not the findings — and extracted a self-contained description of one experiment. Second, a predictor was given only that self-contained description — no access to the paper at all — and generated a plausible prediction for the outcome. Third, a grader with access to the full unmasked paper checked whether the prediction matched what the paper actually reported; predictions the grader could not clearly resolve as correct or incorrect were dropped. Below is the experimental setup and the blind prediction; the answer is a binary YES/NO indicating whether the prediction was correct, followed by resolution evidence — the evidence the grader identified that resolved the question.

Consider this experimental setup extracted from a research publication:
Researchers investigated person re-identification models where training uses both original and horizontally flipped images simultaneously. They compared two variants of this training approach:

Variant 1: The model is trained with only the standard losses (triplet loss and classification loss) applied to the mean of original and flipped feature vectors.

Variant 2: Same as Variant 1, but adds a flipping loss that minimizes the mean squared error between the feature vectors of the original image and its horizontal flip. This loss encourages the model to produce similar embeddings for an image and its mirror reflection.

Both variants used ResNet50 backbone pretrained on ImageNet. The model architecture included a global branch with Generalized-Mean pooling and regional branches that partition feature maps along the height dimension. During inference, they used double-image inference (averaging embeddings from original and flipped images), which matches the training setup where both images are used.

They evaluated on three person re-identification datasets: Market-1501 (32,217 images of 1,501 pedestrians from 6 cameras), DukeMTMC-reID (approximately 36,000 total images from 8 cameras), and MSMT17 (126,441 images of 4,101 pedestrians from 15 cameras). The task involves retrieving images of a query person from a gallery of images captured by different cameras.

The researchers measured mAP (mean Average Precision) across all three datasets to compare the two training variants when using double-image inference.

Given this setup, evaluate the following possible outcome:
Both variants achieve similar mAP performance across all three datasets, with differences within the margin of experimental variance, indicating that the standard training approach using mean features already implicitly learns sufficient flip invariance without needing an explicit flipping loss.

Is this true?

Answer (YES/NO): YES